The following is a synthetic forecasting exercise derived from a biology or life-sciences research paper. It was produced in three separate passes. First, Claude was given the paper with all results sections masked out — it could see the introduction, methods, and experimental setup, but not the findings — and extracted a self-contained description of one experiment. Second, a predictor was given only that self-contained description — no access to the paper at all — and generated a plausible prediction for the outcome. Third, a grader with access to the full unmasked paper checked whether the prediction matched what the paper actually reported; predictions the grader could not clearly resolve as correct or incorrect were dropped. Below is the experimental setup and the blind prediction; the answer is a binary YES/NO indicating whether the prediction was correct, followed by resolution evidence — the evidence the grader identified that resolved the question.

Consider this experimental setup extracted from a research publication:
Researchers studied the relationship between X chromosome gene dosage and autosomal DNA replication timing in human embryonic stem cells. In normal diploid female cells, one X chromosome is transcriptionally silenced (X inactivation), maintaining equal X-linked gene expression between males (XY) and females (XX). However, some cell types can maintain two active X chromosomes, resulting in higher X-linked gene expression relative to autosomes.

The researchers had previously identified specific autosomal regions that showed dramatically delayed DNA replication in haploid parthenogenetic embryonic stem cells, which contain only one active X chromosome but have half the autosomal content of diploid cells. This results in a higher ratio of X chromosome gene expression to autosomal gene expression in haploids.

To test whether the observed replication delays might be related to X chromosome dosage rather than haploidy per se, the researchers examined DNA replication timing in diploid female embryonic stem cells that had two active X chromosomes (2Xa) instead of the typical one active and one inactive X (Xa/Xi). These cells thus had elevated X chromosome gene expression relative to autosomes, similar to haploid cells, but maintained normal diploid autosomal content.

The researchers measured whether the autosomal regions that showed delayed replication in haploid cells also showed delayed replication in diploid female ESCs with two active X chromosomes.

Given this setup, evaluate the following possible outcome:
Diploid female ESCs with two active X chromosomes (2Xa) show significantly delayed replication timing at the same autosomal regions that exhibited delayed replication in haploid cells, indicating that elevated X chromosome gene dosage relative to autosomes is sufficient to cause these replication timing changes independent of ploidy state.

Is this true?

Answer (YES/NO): YES